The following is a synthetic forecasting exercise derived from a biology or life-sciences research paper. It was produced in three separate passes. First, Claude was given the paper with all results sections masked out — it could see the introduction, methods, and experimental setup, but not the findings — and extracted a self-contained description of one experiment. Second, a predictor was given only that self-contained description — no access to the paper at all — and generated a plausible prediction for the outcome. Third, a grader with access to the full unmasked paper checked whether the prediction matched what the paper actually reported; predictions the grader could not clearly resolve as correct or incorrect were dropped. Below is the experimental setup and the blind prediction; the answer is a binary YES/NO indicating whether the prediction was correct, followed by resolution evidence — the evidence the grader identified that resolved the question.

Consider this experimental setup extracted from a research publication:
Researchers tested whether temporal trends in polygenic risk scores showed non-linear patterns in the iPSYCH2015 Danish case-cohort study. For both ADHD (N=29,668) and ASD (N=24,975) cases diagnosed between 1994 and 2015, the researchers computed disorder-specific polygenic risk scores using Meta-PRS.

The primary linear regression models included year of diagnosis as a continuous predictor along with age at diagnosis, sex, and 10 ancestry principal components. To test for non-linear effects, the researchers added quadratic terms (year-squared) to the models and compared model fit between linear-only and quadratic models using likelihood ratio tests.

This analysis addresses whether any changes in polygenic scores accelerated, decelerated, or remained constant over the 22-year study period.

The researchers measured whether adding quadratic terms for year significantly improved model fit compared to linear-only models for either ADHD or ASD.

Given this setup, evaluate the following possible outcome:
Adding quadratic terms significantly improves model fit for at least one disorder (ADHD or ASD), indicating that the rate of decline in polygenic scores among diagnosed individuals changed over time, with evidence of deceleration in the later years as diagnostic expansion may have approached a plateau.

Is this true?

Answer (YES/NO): NO